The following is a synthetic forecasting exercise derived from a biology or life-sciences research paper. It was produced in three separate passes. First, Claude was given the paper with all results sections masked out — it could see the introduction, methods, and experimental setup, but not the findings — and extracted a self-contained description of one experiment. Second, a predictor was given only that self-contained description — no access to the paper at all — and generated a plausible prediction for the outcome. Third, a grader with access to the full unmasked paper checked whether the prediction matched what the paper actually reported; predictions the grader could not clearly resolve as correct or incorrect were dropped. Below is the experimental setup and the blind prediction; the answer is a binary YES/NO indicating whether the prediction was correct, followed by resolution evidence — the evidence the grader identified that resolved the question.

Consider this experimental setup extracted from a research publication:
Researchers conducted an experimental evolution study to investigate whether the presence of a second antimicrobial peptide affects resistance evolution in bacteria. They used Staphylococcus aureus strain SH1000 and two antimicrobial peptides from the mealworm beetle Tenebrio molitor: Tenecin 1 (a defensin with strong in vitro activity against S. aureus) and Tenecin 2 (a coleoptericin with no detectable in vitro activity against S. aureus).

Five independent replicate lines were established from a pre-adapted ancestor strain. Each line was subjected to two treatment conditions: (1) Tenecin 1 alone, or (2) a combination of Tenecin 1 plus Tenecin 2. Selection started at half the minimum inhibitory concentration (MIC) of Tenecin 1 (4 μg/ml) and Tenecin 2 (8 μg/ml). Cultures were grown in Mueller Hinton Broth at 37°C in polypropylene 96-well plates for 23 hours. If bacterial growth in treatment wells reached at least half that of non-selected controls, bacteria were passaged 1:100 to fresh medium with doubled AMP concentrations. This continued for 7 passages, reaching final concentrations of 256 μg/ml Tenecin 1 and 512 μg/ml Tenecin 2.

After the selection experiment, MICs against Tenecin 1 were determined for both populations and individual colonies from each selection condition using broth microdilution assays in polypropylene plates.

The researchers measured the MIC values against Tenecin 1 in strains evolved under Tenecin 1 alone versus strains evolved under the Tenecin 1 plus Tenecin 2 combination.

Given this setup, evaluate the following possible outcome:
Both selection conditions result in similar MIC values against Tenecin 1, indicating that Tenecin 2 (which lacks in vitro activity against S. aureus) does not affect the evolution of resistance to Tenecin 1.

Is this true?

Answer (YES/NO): YES